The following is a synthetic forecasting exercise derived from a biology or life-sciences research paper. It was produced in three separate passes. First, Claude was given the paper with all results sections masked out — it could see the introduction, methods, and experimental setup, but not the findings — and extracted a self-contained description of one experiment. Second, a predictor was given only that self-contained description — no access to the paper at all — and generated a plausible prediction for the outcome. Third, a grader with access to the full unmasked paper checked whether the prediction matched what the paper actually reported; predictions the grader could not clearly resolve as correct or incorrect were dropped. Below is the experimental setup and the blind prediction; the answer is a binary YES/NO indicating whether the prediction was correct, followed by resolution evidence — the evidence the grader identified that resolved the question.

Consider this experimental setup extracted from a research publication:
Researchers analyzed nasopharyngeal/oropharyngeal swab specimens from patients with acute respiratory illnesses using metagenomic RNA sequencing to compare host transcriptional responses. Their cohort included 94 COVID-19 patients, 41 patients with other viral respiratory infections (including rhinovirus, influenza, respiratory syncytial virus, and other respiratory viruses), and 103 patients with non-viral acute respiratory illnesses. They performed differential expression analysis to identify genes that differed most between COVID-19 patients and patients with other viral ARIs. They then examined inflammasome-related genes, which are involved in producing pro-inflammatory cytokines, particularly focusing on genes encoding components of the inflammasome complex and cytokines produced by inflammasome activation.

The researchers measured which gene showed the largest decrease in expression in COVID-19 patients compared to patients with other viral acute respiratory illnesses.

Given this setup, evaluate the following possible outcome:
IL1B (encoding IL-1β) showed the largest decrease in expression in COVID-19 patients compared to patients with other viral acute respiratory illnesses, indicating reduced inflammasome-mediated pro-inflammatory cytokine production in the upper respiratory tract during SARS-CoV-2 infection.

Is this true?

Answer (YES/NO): YES